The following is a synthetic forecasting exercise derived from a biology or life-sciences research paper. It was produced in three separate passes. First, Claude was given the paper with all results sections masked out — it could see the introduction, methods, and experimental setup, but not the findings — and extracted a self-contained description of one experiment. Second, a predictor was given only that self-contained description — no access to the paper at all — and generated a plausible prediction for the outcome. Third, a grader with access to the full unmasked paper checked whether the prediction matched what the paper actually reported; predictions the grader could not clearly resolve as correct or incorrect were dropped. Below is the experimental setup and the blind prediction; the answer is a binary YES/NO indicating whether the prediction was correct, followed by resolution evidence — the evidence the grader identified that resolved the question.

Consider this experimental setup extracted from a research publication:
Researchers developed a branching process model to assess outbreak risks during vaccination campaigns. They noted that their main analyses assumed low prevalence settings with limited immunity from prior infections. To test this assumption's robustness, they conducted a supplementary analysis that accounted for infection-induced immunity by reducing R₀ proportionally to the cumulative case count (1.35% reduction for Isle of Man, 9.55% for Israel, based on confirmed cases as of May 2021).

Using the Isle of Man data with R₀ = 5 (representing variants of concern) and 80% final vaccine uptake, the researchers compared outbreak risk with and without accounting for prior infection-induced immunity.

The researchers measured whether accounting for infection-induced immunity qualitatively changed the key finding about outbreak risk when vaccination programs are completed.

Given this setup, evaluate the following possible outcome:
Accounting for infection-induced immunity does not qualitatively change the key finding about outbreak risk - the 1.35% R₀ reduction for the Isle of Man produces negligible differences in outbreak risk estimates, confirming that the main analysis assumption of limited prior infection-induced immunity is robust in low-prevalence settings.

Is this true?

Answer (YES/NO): YES